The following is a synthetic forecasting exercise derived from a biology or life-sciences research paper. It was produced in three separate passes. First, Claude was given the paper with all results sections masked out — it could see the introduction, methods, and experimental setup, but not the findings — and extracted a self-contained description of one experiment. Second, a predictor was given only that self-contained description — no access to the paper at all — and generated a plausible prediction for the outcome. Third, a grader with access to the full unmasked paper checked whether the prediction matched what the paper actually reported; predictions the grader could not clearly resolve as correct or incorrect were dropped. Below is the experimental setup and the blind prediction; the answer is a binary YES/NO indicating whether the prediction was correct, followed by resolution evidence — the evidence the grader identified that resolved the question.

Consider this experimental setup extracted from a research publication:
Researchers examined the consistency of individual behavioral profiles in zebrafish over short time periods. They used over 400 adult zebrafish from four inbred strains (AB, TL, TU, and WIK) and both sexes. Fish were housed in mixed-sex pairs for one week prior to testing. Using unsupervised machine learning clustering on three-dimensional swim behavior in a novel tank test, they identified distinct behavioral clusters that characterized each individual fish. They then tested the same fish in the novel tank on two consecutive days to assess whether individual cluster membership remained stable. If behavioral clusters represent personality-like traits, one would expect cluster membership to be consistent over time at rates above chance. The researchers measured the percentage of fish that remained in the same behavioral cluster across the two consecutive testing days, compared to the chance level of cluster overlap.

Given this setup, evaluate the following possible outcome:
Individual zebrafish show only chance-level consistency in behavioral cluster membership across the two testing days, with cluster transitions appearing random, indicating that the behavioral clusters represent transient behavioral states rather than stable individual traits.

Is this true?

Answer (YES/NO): NO